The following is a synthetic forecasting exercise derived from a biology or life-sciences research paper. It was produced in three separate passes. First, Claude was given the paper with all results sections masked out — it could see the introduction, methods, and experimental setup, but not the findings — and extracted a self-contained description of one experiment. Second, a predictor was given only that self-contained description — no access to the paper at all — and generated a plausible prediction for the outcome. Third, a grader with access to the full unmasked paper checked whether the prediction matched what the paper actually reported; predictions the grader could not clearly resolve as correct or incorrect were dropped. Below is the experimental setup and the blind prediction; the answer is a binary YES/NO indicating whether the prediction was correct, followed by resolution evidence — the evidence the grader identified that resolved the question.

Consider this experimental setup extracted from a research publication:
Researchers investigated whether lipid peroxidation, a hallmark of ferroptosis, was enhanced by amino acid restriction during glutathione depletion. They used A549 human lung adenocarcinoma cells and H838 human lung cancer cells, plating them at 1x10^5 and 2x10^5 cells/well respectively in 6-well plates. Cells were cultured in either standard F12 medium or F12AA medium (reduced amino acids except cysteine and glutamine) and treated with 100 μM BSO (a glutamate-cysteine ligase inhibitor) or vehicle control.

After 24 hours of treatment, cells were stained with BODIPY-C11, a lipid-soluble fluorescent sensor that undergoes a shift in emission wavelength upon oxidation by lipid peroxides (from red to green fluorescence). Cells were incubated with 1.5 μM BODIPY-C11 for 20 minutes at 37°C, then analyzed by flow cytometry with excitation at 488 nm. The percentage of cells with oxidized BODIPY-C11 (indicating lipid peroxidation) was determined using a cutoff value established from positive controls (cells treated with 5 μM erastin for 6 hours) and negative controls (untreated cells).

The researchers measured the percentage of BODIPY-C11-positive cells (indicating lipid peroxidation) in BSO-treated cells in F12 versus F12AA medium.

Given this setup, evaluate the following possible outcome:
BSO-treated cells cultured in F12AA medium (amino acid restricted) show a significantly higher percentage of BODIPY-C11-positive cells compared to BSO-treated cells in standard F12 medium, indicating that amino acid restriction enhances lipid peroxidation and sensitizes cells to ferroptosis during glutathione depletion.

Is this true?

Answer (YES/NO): NO